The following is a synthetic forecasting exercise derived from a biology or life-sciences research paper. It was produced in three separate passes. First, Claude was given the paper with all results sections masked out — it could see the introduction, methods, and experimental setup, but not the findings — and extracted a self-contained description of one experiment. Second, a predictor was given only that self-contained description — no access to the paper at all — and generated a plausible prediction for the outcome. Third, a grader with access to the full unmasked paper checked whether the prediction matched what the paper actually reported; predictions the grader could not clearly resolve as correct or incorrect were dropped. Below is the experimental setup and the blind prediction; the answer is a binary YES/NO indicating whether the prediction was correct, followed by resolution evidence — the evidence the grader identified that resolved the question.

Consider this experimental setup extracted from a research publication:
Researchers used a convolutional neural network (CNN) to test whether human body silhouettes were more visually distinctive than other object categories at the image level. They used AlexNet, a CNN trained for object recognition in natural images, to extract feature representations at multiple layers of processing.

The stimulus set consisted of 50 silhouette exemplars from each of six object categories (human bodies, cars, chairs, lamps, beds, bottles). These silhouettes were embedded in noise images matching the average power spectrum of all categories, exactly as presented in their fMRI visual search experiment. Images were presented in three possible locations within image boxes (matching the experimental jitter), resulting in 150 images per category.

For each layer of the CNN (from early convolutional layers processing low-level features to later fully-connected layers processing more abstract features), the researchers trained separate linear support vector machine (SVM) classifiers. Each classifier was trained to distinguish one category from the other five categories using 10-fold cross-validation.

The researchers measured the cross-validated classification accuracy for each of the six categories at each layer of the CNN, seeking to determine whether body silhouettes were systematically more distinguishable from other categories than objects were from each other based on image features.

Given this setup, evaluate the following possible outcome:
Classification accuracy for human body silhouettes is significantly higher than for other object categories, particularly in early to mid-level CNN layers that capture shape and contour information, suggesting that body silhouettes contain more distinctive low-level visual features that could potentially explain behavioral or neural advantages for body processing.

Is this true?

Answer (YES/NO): NO